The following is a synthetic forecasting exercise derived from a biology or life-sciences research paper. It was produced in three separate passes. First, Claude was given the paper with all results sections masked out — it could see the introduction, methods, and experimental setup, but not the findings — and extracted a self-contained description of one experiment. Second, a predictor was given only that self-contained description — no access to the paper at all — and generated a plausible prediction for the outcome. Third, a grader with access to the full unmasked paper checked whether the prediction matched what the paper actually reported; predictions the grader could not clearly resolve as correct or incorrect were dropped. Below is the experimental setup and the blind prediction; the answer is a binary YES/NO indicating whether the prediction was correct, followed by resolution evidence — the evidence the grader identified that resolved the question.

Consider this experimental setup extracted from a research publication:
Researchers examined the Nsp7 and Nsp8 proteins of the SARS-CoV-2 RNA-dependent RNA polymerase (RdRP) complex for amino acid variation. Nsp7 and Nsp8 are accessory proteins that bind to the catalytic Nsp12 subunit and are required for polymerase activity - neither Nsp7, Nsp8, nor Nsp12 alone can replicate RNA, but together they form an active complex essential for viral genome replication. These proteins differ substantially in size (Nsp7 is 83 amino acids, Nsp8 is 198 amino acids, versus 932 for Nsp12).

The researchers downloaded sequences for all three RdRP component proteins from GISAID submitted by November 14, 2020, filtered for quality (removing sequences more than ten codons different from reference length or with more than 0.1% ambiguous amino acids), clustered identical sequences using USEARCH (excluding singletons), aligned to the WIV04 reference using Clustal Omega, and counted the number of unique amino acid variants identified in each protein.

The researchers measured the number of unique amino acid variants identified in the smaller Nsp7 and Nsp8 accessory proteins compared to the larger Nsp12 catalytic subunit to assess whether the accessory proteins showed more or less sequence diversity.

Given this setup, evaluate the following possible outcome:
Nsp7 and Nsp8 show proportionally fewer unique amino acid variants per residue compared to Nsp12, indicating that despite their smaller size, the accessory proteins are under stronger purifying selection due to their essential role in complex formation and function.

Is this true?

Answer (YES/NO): NO